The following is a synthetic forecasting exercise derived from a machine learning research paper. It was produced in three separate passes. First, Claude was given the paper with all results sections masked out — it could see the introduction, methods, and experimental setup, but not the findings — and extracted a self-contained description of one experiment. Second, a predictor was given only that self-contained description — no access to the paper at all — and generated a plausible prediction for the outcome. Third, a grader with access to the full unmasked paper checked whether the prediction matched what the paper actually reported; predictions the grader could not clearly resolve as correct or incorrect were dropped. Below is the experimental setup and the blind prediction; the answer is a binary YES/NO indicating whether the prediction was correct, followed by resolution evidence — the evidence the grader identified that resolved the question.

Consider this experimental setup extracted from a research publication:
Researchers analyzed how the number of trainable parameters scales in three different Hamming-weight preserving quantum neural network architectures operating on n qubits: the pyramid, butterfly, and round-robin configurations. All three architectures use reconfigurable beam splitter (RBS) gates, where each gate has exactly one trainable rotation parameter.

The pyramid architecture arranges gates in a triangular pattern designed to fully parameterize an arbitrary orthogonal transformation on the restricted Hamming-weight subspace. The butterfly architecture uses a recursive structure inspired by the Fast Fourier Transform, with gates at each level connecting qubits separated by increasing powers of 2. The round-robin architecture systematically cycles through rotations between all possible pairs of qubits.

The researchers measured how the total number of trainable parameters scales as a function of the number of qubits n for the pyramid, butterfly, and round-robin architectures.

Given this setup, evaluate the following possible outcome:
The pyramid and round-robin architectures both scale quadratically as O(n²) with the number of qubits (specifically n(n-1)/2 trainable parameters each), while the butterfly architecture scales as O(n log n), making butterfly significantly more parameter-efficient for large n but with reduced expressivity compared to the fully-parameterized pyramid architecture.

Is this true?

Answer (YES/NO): YES